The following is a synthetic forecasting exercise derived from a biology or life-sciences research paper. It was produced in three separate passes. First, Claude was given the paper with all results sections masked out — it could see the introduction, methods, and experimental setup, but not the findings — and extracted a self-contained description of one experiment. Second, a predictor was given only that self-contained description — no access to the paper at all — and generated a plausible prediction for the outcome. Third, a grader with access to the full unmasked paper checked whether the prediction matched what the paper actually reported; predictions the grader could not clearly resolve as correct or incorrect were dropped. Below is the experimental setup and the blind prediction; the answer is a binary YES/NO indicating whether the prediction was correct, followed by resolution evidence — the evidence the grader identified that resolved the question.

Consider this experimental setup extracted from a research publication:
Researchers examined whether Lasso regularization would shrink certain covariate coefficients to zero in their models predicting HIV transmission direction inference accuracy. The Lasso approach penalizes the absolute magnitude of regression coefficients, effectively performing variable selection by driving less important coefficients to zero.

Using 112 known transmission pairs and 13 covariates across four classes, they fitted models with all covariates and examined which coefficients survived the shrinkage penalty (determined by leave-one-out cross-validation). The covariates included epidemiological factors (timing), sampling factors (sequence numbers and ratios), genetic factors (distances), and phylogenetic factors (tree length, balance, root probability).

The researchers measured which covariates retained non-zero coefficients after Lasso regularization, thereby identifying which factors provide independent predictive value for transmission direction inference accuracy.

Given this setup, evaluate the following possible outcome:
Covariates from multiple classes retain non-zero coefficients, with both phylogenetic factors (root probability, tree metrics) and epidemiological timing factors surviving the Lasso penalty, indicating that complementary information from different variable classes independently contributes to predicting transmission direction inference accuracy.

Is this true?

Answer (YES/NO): NO